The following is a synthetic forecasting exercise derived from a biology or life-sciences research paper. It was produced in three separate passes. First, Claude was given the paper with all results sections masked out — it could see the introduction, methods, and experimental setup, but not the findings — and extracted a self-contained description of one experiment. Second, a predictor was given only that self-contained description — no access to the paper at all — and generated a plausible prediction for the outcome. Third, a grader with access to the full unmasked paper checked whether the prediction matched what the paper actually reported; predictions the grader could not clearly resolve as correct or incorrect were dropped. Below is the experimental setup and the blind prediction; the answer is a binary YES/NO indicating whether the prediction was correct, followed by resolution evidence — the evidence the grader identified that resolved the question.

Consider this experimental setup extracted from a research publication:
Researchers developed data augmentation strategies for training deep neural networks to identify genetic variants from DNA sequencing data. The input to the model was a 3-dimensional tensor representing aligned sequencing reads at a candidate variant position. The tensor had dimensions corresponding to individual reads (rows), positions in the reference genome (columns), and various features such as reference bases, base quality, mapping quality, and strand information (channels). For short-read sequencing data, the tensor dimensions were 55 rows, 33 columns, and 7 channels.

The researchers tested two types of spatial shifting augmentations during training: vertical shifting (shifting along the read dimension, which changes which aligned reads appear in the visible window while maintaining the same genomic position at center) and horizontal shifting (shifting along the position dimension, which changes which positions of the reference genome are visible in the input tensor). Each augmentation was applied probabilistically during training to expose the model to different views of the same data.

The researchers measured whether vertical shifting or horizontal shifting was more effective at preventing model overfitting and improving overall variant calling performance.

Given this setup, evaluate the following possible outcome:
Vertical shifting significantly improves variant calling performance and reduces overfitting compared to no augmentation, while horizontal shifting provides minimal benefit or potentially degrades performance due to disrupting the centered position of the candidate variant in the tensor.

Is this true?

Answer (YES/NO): YES